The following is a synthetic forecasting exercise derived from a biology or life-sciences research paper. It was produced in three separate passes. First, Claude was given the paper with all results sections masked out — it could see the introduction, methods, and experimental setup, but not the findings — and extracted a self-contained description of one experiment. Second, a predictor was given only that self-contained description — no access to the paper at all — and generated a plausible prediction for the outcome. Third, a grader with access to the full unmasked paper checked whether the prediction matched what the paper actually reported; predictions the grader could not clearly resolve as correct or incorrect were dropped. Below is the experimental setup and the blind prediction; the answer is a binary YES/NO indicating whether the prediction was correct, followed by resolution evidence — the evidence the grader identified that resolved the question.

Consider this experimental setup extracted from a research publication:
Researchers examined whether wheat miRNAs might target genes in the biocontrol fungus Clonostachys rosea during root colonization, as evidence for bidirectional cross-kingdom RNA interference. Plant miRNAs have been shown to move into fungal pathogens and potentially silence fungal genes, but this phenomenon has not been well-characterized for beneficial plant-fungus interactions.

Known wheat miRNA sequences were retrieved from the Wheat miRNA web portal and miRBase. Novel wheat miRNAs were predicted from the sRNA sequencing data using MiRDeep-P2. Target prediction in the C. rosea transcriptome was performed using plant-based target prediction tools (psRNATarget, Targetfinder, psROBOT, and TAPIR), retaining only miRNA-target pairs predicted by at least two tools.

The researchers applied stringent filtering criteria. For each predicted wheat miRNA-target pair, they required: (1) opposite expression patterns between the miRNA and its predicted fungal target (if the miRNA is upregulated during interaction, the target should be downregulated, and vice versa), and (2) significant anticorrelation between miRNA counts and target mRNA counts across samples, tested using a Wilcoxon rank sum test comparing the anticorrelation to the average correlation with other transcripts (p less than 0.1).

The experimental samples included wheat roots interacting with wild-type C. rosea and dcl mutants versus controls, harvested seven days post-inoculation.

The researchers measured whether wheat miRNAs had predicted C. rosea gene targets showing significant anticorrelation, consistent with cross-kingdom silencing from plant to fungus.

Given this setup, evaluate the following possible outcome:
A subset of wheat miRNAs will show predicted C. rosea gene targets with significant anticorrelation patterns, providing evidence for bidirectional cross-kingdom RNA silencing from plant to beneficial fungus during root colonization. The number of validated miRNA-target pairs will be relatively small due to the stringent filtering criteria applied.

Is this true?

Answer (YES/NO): YES